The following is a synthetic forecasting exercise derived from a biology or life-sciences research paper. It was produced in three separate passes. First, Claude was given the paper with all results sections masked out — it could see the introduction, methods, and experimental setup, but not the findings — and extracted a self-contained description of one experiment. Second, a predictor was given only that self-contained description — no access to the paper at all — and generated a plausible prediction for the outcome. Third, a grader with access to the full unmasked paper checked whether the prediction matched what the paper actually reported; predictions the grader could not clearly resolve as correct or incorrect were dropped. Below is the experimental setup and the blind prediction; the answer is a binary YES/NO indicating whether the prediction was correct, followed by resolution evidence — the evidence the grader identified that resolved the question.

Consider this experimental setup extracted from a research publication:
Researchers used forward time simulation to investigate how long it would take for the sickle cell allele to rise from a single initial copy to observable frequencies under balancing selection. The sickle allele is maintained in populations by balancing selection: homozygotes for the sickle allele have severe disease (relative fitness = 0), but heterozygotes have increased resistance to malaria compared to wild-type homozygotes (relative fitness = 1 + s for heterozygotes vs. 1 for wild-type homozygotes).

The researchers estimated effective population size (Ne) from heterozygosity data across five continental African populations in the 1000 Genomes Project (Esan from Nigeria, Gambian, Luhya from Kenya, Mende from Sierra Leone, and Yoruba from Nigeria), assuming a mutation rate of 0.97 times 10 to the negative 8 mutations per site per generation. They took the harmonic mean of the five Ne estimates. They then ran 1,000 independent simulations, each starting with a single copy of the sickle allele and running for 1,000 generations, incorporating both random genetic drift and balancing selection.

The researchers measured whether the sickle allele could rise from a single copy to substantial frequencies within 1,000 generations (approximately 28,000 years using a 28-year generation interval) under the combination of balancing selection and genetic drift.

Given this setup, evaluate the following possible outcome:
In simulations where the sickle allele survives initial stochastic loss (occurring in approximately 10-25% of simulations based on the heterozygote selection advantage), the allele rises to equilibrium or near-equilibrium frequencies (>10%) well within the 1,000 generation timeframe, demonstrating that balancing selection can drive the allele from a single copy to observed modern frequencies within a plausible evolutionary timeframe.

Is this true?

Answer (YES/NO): YES